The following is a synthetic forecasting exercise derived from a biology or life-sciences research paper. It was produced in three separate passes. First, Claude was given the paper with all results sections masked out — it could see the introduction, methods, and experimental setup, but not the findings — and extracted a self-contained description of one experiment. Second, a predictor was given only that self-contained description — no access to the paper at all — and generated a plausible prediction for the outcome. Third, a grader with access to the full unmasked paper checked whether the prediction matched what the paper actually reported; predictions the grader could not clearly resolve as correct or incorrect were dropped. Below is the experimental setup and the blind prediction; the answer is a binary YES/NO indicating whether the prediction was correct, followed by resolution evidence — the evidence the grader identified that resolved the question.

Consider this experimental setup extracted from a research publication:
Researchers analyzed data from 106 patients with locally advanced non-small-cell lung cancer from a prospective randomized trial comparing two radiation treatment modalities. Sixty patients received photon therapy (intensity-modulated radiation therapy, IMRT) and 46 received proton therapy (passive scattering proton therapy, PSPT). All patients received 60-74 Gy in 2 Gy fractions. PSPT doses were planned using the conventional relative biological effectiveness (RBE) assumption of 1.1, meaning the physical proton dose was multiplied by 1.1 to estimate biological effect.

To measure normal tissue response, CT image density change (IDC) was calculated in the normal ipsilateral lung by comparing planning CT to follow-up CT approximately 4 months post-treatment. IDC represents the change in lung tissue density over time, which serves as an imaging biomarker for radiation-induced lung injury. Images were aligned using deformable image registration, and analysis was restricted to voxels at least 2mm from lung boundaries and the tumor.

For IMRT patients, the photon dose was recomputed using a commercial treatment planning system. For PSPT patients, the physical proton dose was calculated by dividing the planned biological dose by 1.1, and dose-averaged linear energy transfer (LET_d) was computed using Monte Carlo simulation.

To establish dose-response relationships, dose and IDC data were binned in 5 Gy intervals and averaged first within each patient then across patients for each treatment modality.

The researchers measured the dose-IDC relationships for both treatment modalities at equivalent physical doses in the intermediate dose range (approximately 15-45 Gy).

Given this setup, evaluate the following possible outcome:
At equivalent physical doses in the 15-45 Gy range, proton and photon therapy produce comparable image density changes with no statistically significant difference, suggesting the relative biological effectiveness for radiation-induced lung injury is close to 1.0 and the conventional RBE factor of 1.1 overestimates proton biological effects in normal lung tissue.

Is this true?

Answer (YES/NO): NO